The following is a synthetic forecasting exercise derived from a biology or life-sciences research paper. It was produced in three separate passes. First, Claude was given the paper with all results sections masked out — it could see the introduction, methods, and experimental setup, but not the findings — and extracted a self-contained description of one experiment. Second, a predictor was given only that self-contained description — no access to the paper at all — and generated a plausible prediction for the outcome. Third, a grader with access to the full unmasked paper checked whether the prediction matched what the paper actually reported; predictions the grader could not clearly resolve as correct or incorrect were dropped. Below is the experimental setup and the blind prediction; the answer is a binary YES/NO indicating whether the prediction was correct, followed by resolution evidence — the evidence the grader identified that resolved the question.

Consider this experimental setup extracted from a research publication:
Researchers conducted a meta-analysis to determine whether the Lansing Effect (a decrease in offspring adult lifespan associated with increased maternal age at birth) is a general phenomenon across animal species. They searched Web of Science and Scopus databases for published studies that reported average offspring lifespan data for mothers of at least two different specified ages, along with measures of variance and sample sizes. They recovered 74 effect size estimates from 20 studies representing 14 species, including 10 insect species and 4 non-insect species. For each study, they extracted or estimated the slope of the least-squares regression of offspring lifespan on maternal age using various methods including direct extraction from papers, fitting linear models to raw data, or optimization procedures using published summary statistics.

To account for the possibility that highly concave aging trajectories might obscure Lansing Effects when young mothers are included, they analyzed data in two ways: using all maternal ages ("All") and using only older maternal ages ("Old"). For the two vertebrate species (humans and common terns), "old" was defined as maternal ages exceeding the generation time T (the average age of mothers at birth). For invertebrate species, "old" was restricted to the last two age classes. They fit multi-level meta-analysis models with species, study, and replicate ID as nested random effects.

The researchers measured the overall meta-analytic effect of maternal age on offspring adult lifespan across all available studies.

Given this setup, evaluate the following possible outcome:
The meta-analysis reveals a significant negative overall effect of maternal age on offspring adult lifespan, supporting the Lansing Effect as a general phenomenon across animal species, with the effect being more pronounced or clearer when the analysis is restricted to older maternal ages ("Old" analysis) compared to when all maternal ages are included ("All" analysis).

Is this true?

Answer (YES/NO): NO